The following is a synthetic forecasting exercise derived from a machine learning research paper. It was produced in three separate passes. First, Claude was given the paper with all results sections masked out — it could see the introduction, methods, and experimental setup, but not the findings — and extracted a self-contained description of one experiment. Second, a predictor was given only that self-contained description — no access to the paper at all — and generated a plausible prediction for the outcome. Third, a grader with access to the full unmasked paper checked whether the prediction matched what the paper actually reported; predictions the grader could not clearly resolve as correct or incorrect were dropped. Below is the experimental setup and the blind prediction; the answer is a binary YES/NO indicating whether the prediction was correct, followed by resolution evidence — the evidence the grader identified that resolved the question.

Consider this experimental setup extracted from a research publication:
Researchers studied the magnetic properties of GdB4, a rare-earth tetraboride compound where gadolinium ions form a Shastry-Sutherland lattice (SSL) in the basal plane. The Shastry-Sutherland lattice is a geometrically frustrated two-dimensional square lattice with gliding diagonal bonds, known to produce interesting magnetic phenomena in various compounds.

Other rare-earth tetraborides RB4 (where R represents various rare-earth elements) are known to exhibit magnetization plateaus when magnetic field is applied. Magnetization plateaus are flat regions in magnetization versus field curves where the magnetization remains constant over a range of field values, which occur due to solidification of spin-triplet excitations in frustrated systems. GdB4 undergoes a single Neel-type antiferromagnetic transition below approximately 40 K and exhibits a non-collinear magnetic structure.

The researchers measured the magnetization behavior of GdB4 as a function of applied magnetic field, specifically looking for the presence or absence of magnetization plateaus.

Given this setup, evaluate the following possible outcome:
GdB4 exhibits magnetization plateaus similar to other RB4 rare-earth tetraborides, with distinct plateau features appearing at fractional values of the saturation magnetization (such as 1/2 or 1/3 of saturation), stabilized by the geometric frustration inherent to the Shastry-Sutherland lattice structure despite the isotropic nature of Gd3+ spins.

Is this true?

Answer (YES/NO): NO